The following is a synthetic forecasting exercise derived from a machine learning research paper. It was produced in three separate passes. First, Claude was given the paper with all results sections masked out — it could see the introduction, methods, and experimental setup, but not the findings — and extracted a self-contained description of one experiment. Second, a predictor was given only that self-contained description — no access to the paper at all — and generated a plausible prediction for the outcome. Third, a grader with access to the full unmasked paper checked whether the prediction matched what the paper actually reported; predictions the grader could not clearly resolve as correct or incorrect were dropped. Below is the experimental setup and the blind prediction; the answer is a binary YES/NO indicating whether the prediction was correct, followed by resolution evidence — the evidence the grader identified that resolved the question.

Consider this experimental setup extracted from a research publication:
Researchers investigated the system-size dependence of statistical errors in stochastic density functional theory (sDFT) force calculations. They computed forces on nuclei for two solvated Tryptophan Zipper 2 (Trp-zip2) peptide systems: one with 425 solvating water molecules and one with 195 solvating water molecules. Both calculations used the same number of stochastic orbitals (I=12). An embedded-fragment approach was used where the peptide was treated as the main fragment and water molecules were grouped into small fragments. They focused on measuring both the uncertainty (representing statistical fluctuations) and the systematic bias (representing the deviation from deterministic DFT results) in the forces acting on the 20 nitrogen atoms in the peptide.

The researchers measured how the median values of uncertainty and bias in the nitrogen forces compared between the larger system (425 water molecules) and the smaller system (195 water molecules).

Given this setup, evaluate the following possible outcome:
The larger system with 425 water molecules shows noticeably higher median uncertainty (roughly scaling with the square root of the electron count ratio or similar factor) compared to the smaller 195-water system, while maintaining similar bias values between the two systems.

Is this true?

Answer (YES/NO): NO